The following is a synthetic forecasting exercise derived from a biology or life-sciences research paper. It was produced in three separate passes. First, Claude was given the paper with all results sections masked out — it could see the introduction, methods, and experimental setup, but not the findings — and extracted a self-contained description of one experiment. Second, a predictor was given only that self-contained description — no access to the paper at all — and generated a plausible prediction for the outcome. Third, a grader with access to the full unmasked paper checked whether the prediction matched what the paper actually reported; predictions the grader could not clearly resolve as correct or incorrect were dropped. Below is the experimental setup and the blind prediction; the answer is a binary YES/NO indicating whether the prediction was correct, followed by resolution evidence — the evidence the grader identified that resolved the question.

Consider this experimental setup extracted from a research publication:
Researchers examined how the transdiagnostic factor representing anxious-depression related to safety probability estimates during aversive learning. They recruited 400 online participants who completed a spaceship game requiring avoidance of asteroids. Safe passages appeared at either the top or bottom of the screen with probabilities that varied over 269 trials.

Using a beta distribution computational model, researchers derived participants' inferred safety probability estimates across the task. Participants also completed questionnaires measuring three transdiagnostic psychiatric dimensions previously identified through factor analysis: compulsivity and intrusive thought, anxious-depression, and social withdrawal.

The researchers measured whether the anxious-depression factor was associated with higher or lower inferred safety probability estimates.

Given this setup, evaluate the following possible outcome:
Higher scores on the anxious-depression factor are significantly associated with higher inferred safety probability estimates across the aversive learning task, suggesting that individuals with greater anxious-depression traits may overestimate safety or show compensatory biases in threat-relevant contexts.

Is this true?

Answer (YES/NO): NO